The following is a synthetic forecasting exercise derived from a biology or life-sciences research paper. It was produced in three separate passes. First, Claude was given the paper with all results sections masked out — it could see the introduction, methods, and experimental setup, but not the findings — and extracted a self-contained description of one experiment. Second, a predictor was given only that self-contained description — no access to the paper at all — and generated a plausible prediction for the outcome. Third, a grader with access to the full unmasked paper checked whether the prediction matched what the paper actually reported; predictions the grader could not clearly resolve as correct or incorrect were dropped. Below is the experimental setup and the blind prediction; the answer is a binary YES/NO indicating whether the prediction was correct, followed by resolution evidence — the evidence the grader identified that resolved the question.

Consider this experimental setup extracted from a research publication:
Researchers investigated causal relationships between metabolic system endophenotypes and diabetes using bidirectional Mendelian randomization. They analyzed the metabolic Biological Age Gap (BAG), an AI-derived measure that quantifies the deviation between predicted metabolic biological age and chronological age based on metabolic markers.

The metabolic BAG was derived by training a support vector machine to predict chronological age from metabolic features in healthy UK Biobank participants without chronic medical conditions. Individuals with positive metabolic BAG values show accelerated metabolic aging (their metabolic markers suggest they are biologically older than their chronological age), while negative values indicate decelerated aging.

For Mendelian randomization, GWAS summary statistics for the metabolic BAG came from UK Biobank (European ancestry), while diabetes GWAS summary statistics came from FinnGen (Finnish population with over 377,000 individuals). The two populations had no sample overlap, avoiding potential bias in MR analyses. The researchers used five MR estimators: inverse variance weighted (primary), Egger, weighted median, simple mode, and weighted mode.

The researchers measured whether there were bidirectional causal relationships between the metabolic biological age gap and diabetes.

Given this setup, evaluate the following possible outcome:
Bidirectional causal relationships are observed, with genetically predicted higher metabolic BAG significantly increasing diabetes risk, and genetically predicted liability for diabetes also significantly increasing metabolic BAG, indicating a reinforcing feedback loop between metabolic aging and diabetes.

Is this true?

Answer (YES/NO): YES